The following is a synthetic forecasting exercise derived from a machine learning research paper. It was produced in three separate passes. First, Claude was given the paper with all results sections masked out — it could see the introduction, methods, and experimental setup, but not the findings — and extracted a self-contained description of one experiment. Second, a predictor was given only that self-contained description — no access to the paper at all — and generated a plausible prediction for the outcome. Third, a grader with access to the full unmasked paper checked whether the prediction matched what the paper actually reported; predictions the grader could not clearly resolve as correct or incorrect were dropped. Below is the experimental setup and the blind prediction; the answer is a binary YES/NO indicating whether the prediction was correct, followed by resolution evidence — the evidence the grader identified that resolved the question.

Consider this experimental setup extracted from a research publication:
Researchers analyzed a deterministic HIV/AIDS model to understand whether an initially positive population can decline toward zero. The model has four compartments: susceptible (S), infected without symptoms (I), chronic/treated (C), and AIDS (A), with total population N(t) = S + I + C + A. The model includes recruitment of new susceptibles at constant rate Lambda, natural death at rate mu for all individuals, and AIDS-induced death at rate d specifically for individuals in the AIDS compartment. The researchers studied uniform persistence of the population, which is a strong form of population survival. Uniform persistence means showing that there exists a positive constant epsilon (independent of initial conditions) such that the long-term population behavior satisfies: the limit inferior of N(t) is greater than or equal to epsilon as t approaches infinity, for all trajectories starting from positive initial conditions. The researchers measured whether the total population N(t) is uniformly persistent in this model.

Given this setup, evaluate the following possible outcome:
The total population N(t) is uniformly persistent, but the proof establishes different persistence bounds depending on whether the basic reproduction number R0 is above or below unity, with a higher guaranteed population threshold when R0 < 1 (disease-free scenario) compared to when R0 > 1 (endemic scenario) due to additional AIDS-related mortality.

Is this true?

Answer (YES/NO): NO